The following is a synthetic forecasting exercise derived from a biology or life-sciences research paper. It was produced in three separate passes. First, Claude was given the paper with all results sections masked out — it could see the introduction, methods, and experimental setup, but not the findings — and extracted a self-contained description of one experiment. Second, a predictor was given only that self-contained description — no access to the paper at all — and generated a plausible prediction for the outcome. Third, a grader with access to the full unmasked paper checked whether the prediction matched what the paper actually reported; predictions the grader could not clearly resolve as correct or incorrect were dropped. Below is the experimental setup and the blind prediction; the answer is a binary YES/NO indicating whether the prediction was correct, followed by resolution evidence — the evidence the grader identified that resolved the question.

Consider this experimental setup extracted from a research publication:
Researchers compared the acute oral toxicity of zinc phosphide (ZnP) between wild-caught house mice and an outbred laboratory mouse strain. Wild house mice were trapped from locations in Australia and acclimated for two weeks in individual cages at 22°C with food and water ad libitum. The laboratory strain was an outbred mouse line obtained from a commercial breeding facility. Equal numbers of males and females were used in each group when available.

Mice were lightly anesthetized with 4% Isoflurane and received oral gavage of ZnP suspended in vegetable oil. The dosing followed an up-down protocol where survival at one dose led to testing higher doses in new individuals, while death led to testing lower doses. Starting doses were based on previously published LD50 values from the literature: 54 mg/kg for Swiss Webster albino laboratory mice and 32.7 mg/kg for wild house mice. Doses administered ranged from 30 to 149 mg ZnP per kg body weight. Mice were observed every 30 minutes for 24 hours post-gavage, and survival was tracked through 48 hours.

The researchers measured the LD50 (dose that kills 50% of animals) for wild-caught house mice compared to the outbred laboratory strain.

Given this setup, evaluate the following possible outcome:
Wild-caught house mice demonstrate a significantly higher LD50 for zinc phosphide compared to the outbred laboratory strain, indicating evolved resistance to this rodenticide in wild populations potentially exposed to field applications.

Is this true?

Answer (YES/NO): NO